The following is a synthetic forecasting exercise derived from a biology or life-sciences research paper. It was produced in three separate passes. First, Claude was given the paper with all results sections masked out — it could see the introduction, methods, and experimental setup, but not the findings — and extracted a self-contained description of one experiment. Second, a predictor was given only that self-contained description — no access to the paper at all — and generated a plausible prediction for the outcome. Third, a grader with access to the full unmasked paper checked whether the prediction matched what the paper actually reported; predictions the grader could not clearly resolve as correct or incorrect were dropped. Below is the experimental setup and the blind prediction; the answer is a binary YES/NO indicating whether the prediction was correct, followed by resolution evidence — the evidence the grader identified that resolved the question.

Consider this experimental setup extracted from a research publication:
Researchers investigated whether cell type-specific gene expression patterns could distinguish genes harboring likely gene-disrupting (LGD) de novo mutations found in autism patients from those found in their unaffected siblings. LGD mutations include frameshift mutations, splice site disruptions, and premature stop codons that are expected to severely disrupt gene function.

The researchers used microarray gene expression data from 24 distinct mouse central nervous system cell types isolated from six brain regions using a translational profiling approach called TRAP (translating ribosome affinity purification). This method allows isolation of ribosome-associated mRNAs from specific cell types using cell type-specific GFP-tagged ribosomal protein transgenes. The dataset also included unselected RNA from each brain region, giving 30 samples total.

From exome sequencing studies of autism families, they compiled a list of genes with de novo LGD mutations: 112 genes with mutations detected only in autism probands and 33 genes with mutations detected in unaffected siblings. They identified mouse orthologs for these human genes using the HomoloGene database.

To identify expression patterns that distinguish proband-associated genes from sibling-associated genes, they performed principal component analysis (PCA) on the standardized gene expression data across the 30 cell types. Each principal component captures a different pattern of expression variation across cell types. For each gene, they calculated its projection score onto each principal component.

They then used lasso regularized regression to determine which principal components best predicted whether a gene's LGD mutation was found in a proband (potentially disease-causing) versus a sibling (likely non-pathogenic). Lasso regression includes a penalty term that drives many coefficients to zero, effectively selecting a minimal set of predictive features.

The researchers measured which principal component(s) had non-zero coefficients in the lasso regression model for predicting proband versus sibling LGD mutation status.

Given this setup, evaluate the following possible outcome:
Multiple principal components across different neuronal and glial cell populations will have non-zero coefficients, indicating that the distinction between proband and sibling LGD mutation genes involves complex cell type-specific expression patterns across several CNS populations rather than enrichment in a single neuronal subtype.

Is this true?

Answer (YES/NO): NO